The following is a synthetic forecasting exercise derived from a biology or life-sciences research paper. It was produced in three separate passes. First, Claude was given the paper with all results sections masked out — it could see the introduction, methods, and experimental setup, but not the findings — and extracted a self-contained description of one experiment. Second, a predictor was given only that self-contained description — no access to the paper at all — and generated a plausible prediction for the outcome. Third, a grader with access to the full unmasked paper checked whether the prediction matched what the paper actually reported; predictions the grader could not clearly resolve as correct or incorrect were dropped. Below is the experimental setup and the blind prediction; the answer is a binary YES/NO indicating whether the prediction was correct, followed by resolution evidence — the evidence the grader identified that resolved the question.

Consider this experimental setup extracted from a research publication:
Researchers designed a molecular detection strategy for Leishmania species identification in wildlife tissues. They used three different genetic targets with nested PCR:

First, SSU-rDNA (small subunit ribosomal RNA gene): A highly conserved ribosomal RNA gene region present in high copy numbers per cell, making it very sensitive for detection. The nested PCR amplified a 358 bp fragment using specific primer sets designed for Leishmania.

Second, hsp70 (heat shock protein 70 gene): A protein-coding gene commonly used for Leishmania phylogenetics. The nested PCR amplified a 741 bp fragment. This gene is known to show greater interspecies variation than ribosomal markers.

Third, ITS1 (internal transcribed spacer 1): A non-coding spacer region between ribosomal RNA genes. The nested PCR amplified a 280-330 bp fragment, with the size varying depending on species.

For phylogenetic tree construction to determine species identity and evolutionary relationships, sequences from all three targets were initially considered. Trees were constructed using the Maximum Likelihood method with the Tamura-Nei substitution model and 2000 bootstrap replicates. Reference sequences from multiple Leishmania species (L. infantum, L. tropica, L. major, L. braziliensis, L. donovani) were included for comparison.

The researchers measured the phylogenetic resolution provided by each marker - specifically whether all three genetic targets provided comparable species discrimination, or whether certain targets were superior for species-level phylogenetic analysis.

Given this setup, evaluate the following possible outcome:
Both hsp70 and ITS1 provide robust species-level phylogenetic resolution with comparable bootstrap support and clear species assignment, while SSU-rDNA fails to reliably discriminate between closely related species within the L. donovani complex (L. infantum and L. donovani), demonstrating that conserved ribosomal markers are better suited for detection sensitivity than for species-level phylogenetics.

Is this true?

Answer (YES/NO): NO